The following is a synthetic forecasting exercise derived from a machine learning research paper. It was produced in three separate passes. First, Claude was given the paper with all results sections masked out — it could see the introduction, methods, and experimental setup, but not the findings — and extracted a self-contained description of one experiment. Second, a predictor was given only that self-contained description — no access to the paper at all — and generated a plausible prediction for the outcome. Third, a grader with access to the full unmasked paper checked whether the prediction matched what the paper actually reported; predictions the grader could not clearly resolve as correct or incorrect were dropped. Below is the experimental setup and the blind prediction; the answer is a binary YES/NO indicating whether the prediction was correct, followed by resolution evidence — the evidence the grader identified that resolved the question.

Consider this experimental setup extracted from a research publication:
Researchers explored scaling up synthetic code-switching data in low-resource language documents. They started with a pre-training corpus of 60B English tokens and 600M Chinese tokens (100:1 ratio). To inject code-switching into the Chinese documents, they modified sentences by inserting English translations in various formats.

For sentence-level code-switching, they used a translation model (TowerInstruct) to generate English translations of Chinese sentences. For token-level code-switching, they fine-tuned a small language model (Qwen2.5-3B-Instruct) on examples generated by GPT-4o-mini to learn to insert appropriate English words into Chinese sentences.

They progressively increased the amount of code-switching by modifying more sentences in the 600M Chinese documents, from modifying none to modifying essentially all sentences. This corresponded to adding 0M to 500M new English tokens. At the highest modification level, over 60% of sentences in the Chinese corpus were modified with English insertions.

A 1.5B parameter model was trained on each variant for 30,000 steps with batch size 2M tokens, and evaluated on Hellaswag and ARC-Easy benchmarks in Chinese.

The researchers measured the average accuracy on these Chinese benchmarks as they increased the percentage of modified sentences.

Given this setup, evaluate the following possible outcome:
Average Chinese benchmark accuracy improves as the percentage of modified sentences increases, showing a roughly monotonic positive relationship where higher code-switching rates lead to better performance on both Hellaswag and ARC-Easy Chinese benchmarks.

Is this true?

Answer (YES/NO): NO